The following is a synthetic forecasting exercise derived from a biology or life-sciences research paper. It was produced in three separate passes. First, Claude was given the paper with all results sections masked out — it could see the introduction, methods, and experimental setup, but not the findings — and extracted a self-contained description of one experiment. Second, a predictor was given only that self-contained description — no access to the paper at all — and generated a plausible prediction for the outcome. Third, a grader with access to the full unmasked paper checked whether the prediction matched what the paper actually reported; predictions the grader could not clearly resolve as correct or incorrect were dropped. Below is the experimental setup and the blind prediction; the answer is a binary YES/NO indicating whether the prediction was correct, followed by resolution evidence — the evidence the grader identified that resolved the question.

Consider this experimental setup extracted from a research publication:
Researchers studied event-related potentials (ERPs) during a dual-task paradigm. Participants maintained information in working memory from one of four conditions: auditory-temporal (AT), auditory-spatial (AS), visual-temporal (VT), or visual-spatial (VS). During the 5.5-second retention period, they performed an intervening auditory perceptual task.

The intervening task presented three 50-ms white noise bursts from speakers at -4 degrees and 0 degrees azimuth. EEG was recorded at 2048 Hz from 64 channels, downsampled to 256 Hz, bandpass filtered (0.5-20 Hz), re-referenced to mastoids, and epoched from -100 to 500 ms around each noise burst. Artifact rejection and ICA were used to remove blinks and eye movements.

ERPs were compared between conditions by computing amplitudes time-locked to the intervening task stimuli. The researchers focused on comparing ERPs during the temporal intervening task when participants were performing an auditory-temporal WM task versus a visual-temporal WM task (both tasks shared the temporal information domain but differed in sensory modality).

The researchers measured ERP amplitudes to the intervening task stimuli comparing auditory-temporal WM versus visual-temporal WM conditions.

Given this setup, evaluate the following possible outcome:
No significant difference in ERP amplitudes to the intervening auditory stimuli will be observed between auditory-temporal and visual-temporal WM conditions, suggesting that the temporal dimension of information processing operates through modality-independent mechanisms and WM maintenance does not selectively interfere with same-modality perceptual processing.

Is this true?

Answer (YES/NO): NO